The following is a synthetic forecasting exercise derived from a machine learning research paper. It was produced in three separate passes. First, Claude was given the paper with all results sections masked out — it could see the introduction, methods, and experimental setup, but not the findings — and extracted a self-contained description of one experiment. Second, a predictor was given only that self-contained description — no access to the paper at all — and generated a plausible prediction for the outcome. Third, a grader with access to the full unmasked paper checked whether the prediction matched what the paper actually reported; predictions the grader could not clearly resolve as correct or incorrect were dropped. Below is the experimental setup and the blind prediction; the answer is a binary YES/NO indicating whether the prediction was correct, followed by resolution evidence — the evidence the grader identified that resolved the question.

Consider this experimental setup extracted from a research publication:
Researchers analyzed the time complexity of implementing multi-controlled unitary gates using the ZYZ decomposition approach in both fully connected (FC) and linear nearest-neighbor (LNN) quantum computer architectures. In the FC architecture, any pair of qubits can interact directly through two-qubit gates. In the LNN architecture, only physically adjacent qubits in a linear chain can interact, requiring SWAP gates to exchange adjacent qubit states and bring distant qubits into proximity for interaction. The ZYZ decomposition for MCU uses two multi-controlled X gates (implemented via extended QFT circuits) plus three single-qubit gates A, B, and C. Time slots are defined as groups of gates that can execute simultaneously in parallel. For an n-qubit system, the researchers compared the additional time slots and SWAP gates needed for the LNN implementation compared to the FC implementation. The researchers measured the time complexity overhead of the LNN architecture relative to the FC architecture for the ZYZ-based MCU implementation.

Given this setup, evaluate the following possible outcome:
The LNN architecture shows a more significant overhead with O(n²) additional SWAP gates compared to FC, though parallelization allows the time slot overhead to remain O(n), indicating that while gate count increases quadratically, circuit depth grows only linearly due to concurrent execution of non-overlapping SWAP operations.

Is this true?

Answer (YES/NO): YES